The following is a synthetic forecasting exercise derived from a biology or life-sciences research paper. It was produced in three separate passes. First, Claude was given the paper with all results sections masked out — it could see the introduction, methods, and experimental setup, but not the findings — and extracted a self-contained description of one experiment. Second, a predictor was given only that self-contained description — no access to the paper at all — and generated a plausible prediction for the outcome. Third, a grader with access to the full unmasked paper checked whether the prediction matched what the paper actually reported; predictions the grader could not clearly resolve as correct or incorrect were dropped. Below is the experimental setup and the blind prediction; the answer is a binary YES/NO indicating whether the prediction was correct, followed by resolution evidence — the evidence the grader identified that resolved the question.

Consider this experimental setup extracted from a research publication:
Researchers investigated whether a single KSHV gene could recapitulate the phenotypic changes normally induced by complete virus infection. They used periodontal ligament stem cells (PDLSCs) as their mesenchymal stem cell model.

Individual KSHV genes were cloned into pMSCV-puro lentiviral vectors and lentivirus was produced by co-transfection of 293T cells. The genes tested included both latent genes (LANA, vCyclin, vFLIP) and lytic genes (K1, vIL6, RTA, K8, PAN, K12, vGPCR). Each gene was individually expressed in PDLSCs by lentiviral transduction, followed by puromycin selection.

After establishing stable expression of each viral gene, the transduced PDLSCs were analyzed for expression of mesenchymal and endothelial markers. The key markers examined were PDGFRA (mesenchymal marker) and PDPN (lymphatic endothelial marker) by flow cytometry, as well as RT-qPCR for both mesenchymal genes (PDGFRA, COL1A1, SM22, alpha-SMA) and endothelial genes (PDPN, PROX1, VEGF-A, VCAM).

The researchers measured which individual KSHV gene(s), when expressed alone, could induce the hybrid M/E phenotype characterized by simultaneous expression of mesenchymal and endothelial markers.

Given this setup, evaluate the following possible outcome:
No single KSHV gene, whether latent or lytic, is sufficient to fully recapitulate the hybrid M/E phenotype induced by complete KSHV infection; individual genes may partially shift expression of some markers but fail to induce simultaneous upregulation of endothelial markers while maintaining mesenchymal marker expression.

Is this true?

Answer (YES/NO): NO